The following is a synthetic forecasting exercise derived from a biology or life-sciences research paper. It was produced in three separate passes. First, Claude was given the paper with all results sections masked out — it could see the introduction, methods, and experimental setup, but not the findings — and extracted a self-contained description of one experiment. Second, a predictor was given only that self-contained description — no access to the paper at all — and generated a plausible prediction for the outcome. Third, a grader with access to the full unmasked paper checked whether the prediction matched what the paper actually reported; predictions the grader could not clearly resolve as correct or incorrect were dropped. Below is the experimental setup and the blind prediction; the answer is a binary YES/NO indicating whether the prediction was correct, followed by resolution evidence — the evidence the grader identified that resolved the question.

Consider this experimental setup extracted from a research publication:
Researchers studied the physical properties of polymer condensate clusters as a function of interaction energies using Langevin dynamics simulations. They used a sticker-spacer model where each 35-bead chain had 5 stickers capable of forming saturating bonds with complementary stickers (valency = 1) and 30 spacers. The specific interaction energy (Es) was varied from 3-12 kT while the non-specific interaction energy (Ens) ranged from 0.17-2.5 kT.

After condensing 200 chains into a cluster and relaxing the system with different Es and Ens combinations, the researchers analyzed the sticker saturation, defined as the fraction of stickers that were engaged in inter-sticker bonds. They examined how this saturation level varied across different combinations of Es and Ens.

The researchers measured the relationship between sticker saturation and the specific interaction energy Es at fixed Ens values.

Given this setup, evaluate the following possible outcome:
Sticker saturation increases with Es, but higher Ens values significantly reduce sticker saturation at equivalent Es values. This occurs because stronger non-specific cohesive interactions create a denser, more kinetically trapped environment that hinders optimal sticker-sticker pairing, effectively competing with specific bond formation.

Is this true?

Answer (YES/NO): NO